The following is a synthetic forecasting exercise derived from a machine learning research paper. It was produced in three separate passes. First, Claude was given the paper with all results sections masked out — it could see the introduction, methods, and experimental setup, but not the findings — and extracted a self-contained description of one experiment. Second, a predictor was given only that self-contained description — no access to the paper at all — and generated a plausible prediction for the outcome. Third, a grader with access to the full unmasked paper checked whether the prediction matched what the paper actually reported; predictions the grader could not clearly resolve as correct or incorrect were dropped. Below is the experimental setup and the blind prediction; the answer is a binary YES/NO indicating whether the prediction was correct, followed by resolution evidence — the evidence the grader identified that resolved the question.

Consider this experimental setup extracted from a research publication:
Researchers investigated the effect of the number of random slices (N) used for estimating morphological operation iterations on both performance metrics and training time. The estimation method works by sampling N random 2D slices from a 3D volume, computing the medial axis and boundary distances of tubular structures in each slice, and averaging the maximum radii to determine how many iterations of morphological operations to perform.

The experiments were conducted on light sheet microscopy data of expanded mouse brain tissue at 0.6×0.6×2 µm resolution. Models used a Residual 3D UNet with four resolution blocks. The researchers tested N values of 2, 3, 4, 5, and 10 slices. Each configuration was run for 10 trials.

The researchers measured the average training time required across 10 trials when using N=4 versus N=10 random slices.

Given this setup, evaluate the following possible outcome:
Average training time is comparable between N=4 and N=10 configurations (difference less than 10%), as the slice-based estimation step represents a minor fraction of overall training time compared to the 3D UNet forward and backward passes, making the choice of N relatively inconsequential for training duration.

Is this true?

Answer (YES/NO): NO